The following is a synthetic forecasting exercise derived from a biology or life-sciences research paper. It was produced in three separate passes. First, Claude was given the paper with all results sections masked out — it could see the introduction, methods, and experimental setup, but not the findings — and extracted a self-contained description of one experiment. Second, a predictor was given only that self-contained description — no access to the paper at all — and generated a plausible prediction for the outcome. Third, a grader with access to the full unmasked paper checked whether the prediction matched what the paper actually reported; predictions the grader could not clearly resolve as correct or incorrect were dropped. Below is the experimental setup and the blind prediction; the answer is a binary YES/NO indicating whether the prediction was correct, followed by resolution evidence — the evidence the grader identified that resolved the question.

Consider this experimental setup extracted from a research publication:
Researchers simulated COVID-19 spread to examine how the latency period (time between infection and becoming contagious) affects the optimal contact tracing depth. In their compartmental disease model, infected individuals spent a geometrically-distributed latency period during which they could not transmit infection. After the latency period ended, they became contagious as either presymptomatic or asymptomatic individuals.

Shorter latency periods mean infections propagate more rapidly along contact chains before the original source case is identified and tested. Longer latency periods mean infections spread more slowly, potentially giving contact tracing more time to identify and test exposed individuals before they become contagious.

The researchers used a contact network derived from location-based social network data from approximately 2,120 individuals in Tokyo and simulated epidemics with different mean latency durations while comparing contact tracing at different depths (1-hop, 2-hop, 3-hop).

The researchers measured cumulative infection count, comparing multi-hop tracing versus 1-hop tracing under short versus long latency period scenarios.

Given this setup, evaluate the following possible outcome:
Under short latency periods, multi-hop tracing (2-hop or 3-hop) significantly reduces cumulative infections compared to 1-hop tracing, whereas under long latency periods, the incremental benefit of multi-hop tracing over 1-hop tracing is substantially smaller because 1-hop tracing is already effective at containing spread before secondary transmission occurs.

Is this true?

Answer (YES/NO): NO